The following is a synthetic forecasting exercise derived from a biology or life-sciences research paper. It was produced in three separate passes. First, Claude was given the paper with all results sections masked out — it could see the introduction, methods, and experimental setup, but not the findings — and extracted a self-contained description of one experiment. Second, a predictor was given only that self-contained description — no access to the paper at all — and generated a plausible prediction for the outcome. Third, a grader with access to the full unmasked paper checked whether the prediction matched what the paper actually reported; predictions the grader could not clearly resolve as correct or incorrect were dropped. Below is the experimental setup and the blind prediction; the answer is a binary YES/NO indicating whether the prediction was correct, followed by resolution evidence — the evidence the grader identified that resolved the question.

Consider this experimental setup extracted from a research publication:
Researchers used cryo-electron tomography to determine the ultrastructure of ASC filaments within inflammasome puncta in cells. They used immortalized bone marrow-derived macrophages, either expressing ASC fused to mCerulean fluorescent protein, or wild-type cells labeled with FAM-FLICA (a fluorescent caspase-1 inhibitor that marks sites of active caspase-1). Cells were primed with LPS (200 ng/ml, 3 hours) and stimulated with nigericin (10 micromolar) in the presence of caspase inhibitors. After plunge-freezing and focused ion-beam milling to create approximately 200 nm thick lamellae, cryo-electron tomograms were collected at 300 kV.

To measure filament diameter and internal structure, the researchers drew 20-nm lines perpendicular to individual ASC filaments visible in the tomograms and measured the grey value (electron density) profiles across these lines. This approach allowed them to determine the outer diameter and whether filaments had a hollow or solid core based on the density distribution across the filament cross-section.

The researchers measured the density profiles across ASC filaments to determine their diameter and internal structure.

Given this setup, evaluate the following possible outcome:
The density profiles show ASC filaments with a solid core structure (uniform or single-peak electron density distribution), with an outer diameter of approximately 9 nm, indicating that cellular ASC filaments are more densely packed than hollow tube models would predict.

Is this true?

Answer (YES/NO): NO